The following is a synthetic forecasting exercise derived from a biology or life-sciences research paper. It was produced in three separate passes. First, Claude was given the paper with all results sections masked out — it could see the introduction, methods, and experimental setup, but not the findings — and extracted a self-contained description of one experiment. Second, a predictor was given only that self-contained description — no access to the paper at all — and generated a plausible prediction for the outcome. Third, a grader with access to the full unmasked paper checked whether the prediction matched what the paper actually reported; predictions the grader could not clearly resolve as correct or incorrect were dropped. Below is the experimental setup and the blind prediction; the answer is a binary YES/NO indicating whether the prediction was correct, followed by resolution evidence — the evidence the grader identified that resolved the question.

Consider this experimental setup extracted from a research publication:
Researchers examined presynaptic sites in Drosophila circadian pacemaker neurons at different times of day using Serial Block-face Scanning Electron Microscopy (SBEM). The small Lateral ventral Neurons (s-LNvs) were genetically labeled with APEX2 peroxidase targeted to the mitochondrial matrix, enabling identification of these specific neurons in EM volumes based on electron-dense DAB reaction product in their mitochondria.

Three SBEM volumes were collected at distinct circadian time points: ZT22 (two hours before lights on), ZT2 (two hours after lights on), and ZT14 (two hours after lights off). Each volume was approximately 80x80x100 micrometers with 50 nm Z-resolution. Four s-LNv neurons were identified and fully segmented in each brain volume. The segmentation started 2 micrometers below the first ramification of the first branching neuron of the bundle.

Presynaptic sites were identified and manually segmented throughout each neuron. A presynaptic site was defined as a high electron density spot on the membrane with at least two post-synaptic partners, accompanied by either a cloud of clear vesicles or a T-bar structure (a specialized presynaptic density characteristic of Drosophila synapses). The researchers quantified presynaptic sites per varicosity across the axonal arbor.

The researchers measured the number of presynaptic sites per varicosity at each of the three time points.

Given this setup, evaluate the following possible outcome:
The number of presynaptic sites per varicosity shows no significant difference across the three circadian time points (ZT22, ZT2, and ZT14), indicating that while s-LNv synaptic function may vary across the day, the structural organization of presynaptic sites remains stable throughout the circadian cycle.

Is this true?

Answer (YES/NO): NO